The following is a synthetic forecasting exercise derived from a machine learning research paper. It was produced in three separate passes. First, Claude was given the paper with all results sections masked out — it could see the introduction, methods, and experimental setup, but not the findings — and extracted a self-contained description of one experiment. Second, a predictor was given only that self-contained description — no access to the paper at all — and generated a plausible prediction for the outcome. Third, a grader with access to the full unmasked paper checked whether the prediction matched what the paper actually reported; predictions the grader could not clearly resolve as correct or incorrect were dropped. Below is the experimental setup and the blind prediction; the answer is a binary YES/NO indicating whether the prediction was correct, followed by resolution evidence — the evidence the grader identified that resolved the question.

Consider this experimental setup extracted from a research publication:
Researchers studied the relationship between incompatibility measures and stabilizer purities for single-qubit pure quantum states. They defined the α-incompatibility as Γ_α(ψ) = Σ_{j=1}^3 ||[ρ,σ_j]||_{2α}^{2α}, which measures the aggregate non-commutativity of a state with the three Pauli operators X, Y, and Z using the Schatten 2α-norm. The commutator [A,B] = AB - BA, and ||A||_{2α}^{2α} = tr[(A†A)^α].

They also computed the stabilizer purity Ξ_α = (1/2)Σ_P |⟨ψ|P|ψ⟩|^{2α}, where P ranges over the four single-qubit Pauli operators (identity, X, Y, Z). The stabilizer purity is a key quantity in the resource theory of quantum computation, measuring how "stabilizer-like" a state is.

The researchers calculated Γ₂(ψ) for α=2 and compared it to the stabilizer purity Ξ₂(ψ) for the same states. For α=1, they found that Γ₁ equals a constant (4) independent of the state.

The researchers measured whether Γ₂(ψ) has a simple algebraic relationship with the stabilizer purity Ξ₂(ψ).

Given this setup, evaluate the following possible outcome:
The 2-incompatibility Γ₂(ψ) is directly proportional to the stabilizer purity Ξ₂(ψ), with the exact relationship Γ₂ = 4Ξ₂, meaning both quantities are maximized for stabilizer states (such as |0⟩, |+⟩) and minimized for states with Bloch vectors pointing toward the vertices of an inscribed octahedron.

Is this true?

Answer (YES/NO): NO